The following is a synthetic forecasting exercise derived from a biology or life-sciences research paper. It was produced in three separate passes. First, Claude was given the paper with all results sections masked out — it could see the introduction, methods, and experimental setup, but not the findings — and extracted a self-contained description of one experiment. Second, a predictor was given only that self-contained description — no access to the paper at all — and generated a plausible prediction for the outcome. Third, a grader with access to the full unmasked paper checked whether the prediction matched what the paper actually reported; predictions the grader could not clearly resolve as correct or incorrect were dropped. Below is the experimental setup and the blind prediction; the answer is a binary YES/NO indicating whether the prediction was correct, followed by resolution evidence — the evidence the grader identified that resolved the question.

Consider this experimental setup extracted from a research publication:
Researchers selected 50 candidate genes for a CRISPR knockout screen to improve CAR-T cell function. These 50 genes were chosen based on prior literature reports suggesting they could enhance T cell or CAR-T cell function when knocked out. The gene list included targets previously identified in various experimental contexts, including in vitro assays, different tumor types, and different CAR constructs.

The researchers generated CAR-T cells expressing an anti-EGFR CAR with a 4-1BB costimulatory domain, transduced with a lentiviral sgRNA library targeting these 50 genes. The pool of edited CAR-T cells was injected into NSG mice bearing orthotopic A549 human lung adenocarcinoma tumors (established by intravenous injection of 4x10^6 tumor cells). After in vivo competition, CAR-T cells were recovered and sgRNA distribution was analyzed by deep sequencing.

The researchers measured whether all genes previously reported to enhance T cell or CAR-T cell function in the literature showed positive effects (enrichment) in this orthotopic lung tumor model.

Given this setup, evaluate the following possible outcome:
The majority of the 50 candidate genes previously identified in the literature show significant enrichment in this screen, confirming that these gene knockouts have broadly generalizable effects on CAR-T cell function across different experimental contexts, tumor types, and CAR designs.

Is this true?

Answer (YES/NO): NO